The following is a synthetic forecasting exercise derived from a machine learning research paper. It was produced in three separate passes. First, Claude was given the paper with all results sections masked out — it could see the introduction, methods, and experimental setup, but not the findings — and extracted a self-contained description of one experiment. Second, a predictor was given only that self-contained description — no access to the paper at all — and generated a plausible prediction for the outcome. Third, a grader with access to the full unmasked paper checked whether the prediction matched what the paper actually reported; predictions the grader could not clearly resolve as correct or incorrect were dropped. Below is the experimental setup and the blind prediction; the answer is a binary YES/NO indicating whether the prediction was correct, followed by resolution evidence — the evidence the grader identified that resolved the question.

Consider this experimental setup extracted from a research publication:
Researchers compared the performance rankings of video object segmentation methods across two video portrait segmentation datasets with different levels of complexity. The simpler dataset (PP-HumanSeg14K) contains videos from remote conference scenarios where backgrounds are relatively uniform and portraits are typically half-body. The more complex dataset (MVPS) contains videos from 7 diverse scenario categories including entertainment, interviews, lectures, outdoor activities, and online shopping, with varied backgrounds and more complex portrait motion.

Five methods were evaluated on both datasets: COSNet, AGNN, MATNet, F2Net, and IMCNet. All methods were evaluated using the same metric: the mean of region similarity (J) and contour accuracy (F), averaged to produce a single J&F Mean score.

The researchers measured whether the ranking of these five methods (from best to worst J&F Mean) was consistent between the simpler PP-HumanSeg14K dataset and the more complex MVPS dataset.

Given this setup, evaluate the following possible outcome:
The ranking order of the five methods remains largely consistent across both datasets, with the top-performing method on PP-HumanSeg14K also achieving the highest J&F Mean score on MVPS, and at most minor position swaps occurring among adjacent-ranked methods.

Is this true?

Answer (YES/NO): YES